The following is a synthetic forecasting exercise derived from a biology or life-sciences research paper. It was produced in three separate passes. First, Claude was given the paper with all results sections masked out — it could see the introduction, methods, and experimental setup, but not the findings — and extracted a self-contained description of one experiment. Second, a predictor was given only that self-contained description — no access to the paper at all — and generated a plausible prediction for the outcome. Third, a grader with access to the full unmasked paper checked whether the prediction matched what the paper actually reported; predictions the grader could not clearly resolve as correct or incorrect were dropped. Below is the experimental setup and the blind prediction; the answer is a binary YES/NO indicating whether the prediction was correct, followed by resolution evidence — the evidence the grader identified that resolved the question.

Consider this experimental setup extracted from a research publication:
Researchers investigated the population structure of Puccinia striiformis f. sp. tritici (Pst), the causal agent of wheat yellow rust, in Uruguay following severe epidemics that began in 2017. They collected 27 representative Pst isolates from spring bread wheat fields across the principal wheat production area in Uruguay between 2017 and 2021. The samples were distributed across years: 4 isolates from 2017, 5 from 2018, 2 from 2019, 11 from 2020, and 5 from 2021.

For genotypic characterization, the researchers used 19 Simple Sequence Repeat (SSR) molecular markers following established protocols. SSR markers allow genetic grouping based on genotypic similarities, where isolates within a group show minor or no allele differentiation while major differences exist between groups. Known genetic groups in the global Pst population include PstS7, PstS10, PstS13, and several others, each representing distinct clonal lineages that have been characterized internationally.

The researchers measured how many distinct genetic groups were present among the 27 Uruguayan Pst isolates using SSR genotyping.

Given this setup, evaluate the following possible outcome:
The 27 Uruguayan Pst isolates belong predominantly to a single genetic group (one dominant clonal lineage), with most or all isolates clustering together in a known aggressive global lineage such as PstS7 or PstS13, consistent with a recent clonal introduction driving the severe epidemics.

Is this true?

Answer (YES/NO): NO